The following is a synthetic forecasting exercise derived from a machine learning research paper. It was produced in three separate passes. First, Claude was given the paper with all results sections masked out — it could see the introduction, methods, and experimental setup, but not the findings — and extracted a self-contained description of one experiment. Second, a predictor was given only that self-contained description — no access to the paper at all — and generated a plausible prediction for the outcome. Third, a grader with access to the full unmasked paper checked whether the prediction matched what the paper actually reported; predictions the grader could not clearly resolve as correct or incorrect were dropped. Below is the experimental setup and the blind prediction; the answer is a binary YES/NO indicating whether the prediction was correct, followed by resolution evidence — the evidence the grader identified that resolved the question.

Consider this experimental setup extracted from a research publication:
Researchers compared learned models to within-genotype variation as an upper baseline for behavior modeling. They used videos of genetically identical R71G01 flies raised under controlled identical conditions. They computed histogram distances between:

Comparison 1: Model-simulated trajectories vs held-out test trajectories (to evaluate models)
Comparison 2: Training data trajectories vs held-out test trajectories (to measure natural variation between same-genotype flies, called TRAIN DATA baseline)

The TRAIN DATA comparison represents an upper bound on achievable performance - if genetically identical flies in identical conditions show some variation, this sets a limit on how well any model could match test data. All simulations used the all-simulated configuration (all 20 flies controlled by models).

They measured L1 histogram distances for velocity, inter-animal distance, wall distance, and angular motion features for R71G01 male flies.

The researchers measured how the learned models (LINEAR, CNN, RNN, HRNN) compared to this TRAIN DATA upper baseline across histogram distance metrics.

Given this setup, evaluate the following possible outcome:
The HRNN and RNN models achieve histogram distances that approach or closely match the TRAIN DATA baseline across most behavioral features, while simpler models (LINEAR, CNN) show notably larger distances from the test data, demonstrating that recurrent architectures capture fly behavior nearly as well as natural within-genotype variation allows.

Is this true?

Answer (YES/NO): NO